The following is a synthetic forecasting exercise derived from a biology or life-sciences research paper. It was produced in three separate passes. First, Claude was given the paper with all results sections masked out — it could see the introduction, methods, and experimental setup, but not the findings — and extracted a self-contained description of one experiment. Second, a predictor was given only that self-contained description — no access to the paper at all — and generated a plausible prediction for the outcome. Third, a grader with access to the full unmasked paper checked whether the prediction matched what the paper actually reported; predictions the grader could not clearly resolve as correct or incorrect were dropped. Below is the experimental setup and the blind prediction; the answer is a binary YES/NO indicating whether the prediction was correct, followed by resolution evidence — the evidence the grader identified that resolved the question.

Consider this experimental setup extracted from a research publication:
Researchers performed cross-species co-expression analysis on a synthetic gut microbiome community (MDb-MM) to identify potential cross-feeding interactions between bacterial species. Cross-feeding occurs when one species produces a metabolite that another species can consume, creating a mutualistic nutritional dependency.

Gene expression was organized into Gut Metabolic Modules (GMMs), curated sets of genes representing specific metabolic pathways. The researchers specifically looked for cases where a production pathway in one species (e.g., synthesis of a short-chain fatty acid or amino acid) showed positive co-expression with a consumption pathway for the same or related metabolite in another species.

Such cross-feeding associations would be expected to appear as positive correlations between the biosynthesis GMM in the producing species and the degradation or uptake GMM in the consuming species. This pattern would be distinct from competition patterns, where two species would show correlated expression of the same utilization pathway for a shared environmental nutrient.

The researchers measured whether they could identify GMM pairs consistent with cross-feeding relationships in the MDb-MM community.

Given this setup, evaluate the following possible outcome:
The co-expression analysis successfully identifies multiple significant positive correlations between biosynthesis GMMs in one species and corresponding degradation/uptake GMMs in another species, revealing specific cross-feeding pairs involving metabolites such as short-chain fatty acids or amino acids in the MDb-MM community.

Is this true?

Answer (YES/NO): NO